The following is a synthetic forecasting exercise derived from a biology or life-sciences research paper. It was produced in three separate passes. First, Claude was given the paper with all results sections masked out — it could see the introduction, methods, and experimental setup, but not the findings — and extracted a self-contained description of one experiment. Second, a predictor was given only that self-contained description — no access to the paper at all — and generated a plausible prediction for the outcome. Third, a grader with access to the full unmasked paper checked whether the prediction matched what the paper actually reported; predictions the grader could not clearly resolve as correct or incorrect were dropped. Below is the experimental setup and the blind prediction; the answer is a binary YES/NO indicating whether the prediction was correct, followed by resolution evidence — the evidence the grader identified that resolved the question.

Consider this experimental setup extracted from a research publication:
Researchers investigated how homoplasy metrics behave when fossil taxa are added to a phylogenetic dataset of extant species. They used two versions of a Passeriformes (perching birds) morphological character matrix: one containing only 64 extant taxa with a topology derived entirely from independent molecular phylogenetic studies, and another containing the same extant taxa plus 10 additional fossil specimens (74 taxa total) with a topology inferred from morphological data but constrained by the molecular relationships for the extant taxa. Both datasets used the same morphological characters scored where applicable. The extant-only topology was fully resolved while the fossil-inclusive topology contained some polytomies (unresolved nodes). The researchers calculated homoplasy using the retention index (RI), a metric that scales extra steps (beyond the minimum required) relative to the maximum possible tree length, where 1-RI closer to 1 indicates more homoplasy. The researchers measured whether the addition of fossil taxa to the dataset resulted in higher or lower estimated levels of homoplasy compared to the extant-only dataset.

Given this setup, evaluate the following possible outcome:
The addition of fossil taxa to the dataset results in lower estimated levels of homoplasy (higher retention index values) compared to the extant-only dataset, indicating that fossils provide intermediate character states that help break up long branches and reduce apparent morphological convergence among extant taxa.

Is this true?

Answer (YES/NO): NO